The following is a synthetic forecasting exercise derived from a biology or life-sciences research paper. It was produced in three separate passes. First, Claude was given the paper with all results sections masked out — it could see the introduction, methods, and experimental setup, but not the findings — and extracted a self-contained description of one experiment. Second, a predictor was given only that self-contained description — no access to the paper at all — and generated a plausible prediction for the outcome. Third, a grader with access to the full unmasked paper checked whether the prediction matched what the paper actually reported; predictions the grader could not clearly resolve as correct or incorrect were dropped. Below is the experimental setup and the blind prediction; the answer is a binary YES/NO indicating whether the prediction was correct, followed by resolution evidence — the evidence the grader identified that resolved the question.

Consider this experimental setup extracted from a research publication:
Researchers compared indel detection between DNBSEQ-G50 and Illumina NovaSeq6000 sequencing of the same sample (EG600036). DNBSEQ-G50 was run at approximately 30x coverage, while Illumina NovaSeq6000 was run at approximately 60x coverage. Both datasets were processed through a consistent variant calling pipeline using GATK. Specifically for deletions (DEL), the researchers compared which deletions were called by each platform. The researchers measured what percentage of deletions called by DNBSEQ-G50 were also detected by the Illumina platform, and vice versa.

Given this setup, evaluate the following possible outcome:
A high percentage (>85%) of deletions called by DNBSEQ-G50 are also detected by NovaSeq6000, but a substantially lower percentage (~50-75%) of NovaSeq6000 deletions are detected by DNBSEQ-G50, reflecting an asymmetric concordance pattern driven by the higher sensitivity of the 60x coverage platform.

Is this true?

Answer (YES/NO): YES